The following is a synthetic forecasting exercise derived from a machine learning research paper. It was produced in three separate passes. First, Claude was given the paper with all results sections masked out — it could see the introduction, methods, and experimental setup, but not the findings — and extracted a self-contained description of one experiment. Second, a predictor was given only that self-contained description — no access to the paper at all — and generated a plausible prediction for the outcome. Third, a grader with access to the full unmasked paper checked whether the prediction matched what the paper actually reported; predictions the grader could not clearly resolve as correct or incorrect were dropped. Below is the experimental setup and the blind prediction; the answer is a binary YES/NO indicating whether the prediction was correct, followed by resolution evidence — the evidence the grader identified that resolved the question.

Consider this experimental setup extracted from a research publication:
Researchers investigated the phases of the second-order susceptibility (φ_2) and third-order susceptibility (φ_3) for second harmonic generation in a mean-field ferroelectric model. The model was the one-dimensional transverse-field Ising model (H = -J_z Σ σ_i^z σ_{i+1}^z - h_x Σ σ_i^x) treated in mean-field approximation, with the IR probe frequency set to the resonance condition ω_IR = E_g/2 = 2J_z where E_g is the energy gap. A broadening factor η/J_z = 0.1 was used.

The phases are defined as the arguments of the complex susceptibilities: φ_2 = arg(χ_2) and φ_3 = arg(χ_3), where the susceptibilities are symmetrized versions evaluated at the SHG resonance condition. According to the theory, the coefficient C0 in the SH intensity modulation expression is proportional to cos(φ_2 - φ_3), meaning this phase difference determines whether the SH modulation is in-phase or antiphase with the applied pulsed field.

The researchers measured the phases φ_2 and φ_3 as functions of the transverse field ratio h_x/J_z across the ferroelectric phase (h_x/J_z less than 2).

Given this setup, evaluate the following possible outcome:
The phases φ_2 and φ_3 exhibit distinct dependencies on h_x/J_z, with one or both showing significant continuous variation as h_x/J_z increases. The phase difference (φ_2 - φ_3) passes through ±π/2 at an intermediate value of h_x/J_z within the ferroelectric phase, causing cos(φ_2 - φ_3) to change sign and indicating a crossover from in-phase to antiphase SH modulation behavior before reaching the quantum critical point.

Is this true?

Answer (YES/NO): YES